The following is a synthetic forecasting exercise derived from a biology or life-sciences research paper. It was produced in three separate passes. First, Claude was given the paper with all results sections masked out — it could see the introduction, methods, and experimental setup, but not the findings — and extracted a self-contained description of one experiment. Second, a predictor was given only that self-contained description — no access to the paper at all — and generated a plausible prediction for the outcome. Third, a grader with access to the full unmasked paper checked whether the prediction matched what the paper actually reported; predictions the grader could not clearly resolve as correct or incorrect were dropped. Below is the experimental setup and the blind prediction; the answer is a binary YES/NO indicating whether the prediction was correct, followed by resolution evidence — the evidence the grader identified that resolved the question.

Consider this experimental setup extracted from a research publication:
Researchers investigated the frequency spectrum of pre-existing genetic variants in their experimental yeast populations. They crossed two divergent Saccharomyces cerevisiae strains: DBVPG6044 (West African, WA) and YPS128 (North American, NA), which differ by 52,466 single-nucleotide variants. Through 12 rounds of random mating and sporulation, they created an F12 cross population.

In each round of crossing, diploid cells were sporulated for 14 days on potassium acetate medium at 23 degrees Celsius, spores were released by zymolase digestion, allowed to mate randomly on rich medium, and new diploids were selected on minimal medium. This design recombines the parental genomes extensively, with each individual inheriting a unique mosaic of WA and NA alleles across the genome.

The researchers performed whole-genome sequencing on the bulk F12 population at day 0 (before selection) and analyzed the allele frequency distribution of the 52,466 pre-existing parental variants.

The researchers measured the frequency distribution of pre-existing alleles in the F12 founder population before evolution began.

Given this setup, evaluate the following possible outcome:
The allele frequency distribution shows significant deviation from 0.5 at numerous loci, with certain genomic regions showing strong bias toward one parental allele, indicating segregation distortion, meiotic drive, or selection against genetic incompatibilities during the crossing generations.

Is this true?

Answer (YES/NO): NO